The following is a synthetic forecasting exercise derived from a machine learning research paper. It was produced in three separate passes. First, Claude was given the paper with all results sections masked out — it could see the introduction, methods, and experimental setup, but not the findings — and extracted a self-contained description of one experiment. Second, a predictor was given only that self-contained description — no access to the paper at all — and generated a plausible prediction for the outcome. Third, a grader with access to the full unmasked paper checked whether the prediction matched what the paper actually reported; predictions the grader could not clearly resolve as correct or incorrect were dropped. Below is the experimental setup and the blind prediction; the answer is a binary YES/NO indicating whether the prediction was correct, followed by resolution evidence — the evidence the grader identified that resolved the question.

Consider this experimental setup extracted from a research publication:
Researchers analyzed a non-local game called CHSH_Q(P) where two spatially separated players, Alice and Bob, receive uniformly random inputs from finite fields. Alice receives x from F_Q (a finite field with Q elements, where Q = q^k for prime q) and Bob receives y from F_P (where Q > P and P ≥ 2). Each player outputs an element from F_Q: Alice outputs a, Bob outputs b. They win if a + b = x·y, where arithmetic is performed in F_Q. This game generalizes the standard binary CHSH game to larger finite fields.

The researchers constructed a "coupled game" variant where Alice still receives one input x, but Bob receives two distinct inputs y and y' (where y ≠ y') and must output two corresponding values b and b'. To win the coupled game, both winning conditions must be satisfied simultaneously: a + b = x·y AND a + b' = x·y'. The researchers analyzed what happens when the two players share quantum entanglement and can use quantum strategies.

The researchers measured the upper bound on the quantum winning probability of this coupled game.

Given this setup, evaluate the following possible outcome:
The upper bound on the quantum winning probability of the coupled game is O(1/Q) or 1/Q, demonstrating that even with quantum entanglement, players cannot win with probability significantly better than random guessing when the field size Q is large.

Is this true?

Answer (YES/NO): YES